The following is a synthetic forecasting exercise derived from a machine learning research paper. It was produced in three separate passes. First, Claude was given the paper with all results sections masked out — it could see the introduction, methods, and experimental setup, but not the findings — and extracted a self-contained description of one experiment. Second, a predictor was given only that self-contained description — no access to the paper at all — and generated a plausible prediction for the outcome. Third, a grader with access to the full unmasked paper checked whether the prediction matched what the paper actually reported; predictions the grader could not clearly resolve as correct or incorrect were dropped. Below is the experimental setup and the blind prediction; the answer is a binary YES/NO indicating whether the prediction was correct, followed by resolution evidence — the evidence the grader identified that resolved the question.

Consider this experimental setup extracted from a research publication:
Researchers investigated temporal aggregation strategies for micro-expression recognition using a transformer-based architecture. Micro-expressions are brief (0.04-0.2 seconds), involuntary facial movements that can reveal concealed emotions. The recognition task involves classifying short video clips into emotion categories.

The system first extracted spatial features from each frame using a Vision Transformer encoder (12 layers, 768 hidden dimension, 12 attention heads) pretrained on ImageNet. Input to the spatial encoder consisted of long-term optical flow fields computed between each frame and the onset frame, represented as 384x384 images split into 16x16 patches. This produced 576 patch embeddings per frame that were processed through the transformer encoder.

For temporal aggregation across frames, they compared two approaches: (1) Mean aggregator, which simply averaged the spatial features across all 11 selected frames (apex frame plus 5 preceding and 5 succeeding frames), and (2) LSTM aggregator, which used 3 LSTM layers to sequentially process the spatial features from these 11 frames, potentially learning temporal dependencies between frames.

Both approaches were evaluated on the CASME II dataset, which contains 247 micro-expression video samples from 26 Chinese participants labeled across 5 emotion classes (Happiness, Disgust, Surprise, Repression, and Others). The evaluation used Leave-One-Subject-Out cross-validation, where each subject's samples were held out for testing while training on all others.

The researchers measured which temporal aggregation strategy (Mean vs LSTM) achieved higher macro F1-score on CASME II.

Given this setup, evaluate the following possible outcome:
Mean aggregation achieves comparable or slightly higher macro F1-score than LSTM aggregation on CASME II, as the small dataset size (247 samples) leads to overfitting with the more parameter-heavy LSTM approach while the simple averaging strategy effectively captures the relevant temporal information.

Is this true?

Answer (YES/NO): NO